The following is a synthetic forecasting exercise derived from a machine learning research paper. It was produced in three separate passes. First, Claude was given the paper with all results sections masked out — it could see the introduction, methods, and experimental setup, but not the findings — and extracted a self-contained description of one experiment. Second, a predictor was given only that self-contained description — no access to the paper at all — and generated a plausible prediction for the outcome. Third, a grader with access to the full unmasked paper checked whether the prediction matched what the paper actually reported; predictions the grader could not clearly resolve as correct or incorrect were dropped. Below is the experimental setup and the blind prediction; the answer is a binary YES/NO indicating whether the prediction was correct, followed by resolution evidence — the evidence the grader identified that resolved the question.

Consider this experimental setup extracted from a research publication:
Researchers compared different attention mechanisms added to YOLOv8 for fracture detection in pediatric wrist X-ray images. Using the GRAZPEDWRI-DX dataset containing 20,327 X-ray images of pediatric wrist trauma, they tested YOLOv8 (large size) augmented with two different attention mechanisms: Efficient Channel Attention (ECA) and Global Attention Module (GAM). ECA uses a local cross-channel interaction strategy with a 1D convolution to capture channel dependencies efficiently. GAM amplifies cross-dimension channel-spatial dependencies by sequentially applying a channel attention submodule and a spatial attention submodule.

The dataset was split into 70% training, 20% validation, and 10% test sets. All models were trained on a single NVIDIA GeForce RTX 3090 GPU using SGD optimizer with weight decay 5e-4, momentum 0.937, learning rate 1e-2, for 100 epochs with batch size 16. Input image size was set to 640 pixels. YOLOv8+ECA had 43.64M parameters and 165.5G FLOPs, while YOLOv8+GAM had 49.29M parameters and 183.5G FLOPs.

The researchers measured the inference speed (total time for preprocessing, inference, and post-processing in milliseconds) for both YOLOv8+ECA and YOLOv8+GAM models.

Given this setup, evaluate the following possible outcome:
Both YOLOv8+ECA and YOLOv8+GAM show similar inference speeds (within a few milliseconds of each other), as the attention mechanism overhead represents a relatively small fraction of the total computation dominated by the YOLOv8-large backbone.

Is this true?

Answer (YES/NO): NO